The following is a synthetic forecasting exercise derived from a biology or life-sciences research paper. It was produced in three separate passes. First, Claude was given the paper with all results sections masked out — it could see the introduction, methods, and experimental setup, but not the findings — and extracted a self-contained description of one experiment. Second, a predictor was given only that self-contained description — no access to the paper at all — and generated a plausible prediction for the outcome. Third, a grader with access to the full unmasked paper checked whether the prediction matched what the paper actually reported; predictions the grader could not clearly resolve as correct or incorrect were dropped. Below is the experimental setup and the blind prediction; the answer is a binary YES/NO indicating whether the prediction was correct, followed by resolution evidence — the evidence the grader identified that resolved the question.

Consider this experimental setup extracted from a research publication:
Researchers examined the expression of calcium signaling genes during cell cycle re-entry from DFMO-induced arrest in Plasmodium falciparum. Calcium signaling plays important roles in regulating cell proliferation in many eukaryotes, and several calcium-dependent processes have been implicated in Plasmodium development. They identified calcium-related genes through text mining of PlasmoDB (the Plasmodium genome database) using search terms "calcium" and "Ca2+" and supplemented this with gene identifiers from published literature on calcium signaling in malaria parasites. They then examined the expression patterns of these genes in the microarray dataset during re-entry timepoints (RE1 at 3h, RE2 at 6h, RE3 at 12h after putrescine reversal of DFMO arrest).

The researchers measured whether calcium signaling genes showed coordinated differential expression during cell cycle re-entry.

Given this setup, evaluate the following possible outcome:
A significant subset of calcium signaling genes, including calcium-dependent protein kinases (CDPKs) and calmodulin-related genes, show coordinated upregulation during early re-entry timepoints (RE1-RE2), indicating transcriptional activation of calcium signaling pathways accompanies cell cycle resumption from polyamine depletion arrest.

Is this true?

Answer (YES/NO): NO